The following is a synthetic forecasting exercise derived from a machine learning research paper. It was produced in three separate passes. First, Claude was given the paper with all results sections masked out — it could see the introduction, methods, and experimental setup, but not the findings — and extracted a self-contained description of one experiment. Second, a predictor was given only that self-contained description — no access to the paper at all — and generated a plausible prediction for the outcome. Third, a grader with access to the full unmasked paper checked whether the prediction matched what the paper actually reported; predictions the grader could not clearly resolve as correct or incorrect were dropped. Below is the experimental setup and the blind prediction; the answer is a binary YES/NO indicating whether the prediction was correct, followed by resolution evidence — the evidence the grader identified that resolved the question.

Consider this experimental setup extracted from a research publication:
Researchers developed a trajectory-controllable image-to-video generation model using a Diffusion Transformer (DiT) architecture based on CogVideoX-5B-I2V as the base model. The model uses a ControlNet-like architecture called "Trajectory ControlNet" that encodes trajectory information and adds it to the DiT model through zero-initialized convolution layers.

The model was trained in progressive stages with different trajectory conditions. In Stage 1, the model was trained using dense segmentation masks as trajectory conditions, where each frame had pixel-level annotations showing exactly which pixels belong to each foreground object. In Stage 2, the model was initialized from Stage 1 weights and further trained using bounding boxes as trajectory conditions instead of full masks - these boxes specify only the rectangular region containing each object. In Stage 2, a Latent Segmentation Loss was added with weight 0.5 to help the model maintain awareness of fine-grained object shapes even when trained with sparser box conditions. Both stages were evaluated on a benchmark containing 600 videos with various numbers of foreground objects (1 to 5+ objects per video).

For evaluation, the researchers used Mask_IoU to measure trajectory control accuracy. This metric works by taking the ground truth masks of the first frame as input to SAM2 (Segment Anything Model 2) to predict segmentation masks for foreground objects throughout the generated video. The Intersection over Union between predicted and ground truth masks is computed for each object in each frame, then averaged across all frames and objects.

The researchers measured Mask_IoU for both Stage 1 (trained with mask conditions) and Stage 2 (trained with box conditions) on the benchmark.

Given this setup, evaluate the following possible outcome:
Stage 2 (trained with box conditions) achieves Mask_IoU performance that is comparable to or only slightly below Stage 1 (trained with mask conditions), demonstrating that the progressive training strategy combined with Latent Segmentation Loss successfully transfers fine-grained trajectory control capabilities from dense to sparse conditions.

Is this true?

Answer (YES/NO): NO